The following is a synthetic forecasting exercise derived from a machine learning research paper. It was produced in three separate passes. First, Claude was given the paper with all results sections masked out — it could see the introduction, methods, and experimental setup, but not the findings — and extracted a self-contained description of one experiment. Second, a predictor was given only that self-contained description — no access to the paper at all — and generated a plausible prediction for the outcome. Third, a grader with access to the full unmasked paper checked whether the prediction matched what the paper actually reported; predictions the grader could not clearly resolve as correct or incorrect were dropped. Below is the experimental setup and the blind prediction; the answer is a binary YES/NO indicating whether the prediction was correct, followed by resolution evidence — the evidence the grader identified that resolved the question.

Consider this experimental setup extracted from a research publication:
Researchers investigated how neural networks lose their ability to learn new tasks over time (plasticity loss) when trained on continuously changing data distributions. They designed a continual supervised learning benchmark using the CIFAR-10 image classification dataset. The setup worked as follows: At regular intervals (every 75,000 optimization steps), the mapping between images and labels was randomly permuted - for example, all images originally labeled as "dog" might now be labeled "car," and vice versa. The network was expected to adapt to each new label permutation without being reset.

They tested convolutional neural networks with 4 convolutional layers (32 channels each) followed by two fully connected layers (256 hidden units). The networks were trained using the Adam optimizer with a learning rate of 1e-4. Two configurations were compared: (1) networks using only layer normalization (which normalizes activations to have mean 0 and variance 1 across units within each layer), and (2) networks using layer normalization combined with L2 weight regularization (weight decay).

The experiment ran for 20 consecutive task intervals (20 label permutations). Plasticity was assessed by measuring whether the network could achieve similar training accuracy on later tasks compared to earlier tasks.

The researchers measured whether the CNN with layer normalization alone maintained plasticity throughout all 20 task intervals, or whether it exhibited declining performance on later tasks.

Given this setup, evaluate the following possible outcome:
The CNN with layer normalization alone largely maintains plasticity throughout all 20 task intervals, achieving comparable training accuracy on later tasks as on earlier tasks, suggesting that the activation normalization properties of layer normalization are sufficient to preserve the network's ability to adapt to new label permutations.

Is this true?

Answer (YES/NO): NO